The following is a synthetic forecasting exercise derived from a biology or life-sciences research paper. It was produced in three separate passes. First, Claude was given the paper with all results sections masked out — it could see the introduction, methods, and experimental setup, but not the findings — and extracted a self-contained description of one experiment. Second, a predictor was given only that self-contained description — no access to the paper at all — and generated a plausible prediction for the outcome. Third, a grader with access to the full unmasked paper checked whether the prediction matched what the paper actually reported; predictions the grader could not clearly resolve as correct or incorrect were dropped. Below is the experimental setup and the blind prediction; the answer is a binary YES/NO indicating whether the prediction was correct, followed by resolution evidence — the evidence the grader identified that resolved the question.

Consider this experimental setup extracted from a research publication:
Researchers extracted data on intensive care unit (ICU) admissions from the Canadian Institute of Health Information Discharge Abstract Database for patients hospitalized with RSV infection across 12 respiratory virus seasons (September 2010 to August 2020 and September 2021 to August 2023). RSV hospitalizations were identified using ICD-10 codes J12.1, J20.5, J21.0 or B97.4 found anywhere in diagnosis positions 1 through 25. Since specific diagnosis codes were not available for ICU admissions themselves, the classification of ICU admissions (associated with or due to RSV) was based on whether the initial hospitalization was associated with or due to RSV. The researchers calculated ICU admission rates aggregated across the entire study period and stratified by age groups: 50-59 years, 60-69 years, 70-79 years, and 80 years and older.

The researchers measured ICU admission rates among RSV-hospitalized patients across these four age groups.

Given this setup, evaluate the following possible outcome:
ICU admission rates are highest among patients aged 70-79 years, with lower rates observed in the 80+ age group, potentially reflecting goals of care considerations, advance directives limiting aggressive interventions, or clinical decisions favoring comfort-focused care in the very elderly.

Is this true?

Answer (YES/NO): NO